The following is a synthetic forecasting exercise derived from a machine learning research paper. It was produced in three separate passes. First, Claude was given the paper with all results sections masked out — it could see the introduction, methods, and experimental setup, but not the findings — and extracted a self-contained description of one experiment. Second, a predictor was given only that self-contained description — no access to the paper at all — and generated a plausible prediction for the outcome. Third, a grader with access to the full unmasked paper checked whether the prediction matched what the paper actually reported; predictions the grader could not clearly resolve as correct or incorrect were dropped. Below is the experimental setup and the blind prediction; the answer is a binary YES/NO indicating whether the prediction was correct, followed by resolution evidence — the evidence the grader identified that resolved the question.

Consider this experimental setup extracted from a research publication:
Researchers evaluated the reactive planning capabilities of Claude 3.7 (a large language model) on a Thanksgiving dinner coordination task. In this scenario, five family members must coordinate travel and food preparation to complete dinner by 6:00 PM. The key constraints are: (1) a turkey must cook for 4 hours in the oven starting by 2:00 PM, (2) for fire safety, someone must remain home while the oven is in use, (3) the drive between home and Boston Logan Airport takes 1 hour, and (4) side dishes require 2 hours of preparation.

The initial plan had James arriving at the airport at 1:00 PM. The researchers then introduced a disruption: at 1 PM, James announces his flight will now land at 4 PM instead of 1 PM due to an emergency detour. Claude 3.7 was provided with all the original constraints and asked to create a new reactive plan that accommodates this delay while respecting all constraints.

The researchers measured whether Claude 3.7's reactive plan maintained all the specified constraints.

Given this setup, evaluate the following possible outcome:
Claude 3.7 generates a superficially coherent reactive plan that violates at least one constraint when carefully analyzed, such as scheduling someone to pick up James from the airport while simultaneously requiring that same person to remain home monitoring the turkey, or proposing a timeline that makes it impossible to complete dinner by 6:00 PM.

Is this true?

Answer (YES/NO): YES